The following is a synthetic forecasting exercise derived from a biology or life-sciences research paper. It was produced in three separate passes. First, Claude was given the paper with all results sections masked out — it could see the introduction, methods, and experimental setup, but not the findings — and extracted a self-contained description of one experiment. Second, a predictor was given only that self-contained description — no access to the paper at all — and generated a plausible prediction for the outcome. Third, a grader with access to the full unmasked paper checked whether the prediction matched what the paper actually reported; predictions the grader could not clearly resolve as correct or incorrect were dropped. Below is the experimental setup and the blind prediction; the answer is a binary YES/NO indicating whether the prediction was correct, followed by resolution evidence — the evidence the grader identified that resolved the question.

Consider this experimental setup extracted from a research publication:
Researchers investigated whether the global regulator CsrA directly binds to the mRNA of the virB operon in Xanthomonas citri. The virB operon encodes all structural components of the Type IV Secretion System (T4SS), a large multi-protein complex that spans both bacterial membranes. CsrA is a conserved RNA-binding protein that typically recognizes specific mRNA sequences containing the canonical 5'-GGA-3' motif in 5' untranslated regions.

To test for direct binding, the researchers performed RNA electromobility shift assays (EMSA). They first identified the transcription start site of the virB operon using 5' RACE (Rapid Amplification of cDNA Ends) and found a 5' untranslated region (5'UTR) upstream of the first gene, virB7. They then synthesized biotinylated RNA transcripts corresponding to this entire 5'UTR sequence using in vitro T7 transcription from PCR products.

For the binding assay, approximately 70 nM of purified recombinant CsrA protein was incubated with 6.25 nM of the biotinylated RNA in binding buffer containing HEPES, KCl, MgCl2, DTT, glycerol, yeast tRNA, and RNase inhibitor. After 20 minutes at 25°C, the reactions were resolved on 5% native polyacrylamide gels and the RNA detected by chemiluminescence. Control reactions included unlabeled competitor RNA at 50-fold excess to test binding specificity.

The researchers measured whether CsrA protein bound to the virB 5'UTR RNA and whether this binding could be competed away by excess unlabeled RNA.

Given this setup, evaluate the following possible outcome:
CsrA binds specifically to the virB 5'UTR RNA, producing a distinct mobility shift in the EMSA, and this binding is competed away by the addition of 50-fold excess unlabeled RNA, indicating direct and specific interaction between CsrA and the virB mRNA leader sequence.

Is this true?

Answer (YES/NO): YES